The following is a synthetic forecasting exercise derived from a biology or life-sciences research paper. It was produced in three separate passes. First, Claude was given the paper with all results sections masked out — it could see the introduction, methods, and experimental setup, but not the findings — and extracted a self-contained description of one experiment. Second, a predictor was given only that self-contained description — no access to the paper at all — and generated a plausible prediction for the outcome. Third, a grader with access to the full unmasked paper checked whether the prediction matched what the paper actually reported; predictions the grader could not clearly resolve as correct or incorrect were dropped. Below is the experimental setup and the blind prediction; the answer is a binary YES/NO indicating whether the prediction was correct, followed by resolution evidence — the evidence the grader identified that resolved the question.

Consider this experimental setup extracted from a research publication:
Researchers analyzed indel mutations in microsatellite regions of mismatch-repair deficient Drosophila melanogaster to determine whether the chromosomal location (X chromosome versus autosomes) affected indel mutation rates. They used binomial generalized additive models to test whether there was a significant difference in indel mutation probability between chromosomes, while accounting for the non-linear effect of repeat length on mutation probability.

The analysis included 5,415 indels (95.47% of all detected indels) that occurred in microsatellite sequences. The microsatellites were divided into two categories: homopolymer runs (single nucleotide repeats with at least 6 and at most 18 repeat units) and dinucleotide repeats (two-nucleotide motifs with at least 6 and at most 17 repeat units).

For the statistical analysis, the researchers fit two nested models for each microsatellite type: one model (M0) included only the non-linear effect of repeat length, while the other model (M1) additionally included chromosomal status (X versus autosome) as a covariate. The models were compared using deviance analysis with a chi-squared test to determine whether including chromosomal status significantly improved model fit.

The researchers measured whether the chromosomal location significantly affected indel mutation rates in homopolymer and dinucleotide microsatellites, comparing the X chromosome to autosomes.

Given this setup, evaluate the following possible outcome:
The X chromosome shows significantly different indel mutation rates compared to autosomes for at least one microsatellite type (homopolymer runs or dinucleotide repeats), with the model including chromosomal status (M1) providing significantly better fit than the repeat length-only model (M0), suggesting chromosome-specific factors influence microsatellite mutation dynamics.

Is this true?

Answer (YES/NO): YES